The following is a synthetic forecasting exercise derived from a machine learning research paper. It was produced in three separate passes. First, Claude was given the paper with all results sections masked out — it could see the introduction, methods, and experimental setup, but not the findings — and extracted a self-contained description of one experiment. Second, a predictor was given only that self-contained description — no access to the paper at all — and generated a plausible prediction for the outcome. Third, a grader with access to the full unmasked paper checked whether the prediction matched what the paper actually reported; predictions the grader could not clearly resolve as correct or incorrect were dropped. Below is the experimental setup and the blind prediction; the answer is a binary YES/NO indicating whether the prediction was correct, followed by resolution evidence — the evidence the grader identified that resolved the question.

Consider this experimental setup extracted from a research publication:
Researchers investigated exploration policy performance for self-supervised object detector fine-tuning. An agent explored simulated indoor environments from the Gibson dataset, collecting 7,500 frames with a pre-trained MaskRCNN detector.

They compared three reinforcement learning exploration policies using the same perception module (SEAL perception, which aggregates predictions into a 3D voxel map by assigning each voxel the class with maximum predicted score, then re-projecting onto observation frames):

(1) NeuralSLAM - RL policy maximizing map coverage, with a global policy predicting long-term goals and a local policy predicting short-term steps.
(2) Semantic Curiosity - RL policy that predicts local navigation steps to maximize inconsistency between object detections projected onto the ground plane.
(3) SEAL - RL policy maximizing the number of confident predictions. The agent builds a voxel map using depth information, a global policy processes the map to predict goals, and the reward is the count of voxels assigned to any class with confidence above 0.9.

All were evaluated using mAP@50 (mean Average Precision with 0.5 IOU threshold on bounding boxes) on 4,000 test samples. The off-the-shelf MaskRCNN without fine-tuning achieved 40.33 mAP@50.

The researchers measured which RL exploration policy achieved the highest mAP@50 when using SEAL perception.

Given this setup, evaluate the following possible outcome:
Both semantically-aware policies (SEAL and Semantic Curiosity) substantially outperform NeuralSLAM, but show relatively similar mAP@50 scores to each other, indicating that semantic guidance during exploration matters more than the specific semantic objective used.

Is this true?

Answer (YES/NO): NO